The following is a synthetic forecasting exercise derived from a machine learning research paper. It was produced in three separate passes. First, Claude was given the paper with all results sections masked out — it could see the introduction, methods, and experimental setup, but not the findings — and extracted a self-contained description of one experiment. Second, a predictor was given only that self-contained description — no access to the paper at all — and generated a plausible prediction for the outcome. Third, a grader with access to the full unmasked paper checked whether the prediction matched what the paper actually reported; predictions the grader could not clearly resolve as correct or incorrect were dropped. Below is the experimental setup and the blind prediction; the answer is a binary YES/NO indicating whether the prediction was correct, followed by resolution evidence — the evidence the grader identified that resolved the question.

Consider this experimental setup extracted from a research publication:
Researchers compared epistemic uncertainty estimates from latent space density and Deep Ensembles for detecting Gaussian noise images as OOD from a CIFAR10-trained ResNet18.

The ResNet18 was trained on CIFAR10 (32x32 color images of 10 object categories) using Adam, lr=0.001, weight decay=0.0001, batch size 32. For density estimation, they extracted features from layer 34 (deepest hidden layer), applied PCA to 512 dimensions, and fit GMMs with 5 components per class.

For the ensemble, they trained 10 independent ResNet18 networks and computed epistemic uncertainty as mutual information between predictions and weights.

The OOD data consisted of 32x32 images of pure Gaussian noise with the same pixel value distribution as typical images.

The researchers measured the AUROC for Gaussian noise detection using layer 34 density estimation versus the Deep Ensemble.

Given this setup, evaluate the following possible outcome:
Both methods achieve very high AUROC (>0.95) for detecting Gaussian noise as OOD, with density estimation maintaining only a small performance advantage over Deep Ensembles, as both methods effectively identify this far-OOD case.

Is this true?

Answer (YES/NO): NO